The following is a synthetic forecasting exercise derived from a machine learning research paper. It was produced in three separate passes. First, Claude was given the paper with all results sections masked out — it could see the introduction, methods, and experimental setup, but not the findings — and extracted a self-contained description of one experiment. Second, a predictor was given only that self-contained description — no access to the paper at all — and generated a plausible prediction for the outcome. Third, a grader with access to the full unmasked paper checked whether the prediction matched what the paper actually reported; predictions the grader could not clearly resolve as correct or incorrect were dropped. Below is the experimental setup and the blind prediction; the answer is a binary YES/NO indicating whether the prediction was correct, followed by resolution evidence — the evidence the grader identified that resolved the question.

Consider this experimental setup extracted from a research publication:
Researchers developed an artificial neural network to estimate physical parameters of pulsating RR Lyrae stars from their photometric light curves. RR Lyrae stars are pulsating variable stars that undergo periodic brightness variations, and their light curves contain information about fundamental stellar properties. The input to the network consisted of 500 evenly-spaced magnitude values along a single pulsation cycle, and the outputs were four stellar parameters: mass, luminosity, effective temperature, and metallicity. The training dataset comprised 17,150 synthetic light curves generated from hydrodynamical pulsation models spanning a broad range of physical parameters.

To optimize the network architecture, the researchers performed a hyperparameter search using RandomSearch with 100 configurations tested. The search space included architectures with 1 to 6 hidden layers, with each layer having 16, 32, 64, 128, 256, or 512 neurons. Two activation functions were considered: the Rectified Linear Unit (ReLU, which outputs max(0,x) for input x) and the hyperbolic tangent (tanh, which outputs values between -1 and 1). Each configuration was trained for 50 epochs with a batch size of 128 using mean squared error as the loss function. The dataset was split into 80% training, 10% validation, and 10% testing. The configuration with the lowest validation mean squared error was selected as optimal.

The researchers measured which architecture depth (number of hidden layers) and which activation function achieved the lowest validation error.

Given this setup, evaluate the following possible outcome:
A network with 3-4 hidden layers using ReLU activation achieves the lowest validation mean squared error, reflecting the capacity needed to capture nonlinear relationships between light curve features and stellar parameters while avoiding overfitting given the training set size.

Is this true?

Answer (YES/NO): YES